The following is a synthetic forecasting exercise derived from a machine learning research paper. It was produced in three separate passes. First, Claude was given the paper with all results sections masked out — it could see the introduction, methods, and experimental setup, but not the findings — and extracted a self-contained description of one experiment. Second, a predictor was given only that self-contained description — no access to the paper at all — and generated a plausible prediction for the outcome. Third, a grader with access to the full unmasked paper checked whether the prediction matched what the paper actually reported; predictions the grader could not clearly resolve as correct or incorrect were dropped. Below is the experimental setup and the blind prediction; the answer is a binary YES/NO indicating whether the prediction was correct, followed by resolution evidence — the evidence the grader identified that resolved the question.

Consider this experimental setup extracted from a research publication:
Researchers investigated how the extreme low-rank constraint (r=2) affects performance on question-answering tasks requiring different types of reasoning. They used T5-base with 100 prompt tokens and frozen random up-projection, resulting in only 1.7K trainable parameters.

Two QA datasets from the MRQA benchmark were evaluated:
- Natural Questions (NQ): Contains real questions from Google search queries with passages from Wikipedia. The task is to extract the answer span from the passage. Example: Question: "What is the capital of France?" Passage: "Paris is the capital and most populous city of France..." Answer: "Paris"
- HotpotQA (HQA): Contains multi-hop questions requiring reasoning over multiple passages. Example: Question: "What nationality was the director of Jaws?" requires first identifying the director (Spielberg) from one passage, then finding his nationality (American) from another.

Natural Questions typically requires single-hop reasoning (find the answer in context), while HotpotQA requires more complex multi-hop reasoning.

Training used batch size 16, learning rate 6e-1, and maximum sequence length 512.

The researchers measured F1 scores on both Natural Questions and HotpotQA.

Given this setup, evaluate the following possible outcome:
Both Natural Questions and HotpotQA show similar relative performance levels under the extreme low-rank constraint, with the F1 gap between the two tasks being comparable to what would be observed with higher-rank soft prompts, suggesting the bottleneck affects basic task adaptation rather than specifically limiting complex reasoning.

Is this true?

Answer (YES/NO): NO